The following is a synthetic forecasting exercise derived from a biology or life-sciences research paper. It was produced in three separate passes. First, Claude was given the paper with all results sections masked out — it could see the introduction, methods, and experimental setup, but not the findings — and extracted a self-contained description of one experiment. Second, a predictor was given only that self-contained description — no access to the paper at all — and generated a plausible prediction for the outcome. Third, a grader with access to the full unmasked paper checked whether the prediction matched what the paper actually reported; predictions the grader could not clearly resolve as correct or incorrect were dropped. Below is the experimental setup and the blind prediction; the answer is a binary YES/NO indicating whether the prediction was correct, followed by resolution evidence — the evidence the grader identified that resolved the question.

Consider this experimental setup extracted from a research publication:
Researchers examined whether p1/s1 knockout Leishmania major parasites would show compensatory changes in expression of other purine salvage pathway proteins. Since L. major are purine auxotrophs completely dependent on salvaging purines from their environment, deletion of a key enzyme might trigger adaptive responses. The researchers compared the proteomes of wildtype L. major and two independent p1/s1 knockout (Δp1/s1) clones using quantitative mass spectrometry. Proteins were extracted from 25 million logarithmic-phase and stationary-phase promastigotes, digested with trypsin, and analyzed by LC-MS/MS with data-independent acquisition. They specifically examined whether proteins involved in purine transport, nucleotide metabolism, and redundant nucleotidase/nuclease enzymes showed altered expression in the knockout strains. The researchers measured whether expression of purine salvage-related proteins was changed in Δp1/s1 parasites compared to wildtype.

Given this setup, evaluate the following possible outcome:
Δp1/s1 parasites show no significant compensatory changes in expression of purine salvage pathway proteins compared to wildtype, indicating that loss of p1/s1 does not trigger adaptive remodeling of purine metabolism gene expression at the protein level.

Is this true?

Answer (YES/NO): NO